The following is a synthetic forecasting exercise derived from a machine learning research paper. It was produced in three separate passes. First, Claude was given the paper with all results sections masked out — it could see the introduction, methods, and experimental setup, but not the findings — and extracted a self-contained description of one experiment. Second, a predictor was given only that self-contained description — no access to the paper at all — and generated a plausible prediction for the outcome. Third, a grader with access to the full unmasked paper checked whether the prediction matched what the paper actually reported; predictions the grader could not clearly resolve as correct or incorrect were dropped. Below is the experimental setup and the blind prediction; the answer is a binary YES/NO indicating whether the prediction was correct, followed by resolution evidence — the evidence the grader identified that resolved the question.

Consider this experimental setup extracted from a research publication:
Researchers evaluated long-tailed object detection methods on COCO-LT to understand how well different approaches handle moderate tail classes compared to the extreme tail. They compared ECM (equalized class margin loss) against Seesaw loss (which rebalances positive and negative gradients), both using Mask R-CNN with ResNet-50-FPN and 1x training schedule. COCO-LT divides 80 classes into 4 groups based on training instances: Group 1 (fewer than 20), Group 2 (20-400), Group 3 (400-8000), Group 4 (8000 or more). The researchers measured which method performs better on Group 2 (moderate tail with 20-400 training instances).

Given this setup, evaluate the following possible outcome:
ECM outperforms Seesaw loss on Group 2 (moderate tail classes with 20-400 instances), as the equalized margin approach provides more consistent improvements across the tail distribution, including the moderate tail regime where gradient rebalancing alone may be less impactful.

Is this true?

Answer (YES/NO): YES